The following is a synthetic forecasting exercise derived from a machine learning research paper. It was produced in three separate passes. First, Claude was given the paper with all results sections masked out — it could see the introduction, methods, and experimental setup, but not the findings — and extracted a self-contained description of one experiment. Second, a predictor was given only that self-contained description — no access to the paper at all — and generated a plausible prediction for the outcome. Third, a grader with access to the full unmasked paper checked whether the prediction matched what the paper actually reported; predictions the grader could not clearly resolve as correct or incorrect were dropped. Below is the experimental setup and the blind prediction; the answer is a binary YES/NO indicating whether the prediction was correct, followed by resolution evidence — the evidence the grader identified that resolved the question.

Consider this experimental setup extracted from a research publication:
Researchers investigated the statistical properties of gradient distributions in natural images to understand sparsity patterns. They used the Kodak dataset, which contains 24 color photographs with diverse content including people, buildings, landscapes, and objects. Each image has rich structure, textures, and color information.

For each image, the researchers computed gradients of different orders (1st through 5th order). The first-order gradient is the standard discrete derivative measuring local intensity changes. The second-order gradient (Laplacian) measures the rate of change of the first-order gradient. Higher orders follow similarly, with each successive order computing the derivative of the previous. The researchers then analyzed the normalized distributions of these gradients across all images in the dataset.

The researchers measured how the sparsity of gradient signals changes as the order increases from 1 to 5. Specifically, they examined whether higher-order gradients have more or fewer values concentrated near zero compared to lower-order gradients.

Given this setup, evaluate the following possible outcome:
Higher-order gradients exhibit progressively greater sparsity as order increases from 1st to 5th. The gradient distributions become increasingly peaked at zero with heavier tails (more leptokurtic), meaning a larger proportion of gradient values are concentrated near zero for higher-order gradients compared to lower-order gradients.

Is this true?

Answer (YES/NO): YES